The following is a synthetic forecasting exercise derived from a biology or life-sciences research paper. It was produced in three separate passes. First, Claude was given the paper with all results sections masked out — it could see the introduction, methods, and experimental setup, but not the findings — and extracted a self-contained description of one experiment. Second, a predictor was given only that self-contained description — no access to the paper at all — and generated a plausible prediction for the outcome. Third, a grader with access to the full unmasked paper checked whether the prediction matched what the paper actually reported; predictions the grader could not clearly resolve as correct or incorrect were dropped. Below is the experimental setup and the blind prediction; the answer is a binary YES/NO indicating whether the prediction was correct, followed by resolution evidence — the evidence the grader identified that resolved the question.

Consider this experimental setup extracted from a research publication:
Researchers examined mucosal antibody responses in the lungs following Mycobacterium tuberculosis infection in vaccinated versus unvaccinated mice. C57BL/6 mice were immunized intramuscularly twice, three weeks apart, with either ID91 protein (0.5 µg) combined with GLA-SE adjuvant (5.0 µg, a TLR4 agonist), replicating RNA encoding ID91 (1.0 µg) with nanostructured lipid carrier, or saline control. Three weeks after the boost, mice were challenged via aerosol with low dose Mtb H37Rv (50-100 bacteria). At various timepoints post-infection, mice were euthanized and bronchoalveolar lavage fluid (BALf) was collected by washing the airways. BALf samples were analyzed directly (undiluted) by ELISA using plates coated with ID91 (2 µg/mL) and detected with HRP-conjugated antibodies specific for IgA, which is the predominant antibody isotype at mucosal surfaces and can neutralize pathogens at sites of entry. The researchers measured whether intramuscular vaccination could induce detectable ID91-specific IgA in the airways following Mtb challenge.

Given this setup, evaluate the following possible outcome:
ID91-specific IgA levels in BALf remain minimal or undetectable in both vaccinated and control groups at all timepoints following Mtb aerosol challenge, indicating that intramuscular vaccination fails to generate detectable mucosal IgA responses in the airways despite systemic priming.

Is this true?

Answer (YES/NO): NO